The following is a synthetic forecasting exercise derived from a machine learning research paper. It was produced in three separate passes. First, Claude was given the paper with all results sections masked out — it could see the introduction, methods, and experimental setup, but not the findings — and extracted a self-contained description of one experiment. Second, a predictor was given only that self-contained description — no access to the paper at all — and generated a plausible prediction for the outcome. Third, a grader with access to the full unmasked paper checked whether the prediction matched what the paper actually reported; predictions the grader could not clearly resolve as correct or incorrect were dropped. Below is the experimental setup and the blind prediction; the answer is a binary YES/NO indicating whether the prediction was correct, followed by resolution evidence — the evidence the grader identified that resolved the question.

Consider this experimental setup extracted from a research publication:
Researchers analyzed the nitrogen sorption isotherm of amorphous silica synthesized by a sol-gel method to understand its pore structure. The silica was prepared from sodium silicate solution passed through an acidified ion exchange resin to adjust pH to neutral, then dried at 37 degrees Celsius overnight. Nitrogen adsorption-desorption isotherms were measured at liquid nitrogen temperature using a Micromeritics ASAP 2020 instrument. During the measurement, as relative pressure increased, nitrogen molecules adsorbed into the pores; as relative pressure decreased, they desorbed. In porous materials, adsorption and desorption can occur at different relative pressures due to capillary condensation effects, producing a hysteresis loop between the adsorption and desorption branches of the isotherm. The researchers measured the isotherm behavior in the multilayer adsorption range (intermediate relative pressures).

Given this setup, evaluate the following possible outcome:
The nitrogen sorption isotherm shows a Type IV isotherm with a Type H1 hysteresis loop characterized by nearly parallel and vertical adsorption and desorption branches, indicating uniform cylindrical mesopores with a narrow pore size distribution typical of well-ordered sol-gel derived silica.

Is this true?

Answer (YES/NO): NO